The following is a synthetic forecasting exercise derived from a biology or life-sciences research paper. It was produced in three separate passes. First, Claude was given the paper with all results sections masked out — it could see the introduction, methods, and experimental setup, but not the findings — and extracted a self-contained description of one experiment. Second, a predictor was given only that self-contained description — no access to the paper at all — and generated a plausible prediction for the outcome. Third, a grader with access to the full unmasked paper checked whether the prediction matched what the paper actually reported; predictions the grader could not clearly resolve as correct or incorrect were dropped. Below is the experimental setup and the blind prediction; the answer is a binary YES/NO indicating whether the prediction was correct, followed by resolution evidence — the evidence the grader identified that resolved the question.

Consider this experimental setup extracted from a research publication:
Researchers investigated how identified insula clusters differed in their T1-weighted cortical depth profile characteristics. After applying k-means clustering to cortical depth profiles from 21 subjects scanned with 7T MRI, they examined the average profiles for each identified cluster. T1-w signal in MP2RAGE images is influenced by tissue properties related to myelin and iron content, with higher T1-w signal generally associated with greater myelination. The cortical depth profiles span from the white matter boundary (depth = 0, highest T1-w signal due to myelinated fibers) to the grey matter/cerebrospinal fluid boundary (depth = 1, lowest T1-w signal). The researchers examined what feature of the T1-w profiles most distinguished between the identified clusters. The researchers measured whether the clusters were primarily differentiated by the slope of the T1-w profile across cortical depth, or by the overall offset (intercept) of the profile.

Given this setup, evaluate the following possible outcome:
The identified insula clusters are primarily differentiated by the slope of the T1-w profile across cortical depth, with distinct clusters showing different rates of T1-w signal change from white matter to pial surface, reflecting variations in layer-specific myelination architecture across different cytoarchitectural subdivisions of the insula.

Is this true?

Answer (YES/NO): NO